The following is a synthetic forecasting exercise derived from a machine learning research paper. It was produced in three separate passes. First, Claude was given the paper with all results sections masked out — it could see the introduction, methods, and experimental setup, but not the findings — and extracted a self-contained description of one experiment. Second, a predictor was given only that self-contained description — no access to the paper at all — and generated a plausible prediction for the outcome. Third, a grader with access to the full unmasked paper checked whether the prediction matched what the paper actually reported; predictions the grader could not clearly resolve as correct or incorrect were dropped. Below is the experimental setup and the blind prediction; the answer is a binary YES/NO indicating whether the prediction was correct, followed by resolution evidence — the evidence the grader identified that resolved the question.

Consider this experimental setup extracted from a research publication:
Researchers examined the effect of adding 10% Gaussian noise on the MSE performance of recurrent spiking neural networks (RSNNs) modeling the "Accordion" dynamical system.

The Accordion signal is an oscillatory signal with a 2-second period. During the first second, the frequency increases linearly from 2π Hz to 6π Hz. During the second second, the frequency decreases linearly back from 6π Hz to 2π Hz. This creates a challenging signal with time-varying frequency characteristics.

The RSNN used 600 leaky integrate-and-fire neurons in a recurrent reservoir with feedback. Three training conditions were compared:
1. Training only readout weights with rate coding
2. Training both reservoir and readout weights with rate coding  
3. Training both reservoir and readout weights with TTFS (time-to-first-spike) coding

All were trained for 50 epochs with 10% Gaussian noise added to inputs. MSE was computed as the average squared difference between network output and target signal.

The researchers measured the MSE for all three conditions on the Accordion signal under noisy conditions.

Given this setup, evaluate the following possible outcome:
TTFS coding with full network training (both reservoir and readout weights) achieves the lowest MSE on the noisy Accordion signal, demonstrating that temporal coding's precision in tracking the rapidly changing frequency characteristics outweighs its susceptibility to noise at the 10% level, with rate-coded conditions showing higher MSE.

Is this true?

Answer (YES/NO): NO